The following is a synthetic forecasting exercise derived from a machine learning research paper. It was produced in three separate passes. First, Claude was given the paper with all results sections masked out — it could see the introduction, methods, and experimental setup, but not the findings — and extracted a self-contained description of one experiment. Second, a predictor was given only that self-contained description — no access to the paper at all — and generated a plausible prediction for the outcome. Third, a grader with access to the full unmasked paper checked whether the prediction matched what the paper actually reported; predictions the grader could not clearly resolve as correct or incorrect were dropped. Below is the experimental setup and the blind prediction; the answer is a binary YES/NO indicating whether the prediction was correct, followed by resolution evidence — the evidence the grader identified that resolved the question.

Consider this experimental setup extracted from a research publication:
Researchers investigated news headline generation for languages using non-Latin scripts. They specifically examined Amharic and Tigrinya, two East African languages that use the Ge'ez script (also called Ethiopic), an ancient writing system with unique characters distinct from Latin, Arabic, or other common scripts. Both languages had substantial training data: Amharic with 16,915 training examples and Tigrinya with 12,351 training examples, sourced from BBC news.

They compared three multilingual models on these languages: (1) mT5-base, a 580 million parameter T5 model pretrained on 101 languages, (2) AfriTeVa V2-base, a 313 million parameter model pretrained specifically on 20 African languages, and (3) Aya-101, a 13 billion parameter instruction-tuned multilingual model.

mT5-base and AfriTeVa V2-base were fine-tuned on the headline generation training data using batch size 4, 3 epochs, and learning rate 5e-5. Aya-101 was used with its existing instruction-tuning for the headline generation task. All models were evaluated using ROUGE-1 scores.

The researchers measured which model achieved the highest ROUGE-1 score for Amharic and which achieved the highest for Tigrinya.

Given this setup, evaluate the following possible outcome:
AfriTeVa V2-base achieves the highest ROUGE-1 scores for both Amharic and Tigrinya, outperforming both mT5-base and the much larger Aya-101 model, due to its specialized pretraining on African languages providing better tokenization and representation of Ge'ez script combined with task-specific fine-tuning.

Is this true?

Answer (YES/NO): NO